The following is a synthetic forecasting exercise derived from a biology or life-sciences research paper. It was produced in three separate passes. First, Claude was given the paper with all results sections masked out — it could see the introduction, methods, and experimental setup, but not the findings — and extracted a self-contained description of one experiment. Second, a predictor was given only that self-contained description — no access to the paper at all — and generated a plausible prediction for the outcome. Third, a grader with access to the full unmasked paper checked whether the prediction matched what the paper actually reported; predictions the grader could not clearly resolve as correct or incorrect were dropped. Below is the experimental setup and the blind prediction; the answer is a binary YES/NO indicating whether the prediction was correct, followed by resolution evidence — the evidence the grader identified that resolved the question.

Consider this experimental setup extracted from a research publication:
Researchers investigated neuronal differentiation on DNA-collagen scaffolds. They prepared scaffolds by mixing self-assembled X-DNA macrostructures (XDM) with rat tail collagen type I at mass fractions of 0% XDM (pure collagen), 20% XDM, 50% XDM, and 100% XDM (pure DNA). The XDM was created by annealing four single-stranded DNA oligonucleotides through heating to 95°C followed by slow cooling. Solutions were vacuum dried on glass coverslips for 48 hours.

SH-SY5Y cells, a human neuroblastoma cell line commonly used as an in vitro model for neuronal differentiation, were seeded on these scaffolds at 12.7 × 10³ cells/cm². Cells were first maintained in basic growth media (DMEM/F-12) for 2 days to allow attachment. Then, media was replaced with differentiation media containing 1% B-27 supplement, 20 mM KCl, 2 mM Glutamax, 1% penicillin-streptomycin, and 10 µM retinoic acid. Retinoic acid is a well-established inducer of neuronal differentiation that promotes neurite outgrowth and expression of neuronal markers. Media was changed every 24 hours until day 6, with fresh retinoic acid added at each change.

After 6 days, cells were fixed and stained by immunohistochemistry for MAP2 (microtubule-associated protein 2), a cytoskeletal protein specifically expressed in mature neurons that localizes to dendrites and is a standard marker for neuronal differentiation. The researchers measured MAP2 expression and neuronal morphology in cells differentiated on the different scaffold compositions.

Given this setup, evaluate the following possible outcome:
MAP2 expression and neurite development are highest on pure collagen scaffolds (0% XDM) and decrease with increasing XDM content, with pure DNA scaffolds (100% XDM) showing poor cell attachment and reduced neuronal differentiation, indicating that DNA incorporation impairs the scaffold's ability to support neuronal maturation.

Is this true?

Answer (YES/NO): NO